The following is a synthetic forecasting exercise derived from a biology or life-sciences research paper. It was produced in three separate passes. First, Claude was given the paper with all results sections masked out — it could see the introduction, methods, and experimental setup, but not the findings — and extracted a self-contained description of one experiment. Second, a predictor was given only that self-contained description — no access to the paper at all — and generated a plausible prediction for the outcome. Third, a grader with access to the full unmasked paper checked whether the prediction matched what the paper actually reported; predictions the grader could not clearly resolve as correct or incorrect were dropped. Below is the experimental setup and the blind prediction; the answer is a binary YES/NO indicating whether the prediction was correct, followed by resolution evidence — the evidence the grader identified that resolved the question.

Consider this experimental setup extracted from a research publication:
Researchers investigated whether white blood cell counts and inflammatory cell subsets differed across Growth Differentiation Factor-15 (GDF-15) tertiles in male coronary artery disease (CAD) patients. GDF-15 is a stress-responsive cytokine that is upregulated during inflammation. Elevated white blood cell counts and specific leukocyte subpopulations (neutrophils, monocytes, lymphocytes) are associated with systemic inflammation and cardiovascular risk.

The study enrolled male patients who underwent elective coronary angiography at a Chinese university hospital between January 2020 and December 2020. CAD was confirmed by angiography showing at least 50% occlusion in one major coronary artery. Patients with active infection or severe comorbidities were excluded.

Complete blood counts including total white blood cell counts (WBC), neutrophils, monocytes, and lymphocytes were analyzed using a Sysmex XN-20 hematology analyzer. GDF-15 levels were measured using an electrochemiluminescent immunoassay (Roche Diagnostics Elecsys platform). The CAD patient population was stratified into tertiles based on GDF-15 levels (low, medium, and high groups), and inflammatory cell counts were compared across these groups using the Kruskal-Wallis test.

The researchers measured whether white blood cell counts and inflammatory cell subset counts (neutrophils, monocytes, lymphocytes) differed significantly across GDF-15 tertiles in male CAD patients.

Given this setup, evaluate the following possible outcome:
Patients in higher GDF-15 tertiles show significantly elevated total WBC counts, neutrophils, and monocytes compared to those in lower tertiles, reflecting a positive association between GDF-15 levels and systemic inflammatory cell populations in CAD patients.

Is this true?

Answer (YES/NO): YES